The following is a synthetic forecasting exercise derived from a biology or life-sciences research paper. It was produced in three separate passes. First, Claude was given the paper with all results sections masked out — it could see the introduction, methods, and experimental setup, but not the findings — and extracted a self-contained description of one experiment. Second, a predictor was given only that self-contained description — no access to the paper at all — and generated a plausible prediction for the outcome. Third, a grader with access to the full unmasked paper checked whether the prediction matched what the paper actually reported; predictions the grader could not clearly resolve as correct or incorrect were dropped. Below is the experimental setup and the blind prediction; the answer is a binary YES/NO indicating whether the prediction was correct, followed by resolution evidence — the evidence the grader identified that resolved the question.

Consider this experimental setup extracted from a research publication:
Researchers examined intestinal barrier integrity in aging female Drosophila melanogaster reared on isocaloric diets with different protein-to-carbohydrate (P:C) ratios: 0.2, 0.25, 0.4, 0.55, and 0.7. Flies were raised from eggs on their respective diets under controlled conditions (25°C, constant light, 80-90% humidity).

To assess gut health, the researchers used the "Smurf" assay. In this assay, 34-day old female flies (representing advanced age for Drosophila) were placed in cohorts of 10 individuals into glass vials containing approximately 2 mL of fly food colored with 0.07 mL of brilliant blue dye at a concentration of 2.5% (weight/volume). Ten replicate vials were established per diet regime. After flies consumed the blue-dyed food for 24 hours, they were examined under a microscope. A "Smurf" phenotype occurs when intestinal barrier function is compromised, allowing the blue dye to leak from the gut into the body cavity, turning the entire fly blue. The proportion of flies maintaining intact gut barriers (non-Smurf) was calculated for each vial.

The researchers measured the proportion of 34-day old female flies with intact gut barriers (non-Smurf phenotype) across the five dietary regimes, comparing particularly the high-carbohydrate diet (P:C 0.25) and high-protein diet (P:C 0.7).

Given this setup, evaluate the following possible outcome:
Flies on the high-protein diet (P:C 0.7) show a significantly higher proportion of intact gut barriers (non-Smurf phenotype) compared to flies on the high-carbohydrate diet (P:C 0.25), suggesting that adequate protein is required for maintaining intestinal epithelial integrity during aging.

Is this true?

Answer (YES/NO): YES